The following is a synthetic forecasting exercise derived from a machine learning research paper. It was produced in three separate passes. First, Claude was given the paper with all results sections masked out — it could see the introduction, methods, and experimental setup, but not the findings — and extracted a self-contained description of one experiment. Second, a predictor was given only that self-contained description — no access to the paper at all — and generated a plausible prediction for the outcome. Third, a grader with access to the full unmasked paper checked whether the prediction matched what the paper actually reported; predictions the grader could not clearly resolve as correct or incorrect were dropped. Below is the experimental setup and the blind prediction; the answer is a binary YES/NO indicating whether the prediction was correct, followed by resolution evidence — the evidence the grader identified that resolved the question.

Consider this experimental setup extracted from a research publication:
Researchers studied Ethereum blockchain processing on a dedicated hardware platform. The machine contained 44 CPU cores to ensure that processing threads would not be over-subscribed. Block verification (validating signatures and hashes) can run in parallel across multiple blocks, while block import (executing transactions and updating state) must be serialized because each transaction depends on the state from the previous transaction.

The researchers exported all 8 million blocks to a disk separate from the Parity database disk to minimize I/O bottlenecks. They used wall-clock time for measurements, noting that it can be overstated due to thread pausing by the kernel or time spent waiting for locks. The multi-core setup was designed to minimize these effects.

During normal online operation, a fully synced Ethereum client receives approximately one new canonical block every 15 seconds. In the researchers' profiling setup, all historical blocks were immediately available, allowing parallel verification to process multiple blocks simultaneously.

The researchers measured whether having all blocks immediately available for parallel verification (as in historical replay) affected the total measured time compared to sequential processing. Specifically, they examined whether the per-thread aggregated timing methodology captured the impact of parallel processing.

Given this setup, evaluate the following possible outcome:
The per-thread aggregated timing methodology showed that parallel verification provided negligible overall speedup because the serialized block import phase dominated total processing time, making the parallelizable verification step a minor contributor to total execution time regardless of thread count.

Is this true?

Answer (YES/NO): NO